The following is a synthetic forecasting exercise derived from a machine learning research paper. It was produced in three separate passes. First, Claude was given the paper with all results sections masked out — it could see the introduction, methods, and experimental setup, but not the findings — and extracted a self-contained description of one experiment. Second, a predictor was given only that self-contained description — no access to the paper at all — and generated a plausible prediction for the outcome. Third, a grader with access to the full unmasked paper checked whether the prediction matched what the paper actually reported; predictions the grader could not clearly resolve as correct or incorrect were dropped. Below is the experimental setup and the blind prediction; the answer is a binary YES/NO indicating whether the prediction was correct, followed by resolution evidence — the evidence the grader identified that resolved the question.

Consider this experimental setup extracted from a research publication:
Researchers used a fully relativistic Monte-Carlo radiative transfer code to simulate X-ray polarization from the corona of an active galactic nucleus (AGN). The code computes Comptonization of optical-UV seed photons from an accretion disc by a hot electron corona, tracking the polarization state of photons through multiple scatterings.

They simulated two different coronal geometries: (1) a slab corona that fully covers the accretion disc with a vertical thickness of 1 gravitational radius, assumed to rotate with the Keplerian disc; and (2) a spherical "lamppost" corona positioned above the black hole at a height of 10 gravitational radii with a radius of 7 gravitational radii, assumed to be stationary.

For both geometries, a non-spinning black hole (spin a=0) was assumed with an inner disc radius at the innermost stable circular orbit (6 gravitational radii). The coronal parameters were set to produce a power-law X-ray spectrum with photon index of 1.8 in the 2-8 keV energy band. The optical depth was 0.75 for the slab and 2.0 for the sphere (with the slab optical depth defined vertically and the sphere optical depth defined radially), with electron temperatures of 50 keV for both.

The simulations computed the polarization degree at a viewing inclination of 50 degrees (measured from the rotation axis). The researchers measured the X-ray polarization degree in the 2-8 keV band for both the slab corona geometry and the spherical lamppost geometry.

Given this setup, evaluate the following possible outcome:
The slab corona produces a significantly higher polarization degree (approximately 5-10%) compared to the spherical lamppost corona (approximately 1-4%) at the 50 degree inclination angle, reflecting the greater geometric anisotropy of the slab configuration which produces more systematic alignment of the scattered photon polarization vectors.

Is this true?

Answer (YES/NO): NO